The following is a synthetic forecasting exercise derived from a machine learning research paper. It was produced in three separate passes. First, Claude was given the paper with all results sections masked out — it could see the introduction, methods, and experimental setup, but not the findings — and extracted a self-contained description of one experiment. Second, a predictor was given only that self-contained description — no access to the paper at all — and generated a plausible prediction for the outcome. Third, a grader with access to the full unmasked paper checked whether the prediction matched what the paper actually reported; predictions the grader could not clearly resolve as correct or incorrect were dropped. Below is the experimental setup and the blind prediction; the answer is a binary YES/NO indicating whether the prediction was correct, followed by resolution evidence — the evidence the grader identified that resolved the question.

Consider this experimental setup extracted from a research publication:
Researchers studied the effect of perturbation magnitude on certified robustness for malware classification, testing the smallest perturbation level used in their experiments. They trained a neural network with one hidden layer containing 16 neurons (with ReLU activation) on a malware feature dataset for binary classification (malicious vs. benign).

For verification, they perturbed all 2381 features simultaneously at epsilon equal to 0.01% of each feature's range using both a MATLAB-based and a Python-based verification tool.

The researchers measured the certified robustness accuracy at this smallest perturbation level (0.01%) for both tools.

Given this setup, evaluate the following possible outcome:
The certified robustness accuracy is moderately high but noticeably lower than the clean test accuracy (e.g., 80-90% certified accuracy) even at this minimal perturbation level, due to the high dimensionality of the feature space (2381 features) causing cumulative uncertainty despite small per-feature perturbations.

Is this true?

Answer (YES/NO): NO